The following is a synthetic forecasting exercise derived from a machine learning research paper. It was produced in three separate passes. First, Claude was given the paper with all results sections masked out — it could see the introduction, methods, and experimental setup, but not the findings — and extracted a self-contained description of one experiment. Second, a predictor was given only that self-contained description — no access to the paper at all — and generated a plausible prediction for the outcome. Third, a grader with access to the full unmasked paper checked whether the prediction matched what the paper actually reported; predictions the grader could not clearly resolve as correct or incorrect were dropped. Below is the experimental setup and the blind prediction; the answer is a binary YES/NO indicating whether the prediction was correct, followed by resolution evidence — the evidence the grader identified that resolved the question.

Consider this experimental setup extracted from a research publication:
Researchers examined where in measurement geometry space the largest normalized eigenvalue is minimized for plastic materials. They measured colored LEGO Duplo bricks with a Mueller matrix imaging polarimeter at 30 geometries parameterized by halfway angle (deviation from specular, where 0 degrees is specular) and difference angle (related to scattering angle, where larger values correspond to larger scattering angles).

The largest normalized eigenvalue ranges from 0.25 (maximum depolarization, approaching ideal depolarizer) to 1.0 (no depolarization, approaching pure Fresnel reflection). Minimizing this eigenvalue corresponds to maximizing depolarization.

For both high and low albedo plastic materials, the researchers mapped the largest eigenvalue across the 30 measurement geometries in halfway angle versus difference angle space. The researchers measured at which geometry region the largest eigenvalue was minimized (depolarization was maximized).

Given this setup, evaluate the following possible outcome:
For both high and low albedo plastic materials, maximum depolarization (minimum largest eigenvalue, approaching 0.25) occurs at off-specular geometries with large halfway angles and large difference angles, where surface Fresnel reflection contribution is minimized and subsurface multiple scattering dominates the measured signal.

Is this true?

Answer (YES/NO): NO